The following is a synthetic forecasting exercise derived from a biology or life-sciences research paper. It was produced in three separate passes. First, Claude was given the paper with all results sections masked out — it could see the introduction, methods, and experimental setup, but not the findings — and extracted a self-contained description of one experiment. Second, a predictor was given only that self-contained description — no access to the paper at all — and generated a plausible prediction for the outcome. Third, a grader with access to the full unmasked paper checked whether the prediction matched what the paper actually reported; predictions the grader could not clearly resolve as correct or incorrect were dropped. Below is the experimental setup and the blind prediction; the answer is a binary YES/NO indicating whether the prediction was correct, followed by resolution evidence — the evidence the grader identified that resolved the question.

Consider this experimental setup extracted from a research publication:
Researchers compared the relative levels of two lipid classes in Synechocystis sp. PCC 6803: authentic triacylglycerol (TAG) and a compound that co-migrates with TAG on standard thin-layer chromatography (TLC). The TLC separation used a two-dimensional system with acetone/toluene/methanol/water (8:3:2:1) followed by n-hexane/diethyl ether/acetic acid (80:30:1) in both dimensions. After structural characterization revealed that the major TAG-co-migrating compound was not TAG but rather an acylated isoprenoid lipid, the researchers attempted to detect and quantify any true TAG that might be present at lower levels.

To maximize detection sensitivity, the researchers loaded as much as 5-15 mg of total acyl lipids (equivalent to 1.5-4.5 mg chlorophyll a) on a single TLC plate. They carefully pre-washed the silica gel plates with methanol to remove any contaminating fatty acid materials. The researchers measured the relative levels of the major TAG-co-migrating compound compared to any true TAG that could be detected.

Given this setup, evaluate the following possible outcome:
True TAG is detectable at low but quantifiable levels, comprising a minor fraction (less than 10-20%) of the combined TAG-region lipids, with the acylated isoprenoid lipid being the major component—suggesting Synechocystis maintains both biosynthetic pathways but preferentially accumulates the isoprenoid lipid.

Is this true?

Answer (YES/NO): NO